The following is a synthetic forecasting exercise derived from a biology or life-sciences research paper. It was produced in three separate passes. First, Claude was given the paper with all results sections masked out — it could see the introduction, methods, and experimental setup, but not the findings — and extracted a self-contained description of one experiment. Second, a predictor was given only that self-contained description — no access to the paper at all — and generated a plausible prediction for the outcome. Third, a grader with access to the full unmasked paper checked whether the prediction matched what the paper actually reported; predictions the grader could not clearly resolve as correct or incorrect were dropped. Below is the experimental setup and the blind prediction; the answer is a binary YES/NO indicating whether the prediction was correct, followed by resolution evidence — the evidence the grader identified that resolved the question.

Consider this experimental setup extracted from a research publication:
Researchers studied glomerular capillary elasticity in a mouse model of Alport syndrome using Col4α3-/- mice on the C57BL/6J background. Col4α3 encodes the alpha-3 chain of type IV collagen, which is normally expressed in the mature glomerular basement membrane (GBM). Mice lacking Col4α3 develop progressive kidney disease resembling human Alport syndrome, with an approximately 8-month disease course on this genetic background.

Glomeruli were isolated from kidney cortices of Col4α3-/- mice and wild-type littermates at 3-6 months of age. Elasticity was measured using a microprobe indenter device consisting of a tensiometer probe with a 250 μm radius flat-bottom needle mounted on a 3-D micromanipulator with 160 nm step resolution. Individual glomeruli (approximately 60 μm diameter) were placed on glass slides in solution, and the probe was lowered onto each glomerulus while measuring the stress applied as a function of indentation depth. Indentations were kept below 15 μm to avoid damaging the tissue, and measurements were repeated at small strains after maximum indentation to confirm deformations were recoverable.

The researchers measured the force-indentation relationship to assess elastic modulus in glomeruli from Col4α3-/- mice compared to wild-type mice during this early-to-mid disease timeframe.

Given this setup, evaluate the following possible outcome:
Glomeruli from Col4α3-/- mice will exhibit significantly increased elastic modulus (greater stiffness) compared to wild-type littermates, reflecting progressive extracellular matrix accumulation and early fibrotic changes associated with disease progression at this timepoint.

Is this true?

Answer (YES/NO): NO